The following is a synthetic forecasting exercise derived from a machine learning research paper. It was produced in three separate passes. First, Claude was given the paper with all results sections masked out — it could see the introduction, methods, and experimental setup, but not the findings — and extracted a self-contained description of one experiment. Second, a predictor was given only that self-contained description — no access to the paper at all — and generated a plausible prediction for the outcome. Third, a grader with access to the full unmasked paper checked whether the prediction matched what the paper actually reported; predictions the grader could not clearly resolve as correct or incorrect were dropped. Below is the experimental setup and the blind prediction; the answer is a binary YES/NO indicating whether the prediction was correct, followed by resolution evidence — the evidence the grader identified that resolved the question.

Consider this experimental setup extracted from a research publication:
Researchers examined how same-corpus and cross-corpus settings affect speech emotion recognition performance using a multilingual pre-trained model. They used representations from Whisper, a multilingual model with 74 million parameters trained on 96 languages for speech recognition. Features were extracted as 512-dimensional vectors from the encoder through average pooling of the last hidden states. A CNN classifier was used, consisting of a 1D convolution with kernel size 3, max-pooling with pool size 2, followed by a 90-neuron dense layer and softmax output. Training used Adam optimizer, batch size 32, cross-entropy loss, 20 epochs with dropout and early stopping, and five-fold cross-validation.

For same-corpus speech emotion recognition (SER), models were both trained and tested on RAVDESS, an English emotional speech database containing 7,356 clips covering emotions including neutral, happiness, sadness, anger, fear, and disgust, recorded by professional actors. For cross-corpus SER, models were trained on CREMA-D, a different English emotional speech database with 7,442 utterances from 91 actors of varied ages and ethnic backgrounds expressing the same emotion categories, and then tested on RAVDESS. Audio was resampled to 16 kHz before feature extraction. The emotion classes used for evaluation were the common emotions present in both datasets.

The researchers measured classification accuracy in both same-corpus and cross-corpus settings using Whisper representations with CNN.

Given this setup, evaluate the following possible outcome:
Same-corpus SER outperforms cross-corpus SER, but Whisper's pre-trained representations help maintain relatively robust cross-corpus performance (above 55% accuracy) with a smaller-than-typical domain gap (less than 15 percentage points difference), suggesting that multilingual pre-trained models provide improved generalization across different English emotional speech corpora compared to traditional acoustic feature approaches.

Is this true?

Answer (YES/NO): NO